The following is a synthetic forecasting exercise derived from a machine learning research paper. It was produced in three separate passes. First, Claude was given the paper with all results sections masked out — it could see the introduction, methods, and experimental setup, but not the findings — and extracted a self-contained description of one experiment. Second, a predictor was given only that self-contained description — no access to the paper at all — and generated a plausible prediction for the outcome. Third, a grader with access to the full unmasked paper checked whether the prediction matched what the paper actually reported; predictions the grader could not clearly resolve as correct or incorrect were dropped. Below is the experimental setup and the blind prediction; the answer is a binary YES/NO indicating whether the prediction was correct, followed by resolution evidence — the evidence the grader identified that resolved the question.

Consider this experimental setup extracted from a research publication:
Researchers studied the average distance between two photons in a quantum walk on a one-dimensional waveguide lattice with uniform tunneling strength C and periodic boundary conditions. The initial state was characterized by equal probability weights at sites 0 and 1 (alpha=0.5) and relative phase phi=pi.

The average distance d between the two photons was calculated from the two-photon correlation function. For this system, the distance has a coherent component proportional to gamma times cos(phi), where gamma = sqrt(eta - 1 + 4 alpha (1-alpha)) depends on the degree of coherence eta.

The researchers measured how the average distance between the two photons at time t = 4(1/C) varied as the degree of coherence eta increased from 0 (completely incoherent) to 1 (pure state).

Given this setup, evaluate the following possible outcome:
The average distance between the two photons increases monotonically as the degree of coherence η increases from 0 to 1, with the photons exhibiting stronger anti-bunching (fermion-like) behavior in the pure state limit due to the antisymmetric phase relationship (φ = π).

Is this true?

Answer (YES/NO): NO